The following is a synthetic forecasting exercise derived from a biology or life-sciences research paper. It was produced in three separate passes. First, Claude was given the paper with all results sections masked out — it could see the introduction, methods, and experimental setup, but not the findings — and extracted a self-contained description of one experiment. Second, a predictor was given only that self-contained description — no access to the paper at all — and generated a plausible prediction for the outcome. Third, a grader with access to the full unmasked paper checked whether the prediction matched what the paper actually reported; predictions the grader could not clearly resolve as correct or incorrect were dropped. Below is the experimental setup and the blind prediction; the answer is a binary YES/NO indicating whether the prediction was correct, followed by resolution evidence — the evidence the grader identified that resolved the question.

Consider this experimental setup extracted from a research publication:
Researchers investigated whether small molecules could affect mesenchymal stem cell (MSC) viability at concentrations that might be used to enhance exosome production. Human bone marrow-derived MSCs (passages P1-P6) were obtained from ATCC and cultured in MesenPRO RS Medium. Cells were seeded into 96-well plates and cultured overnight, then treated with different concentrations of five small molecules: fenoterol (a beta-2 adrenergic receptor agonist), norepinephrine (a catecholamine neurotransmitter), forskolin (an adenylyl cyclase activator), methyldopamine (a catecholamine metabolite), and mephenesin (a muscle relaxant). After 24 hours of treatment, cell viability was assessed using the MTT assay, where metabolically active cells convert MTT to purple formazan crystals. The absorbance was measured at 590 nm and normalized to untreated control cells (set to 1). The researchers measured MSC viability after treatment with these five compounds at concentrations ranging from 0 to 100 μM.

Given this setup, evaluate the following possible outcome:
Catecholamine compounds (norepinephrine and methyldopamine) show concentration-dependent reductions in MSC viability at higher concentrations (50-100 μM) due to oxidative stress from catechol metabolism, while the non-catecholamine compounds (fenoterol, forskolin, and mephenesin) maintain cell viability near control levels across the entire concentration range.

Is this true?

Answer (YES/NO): NO